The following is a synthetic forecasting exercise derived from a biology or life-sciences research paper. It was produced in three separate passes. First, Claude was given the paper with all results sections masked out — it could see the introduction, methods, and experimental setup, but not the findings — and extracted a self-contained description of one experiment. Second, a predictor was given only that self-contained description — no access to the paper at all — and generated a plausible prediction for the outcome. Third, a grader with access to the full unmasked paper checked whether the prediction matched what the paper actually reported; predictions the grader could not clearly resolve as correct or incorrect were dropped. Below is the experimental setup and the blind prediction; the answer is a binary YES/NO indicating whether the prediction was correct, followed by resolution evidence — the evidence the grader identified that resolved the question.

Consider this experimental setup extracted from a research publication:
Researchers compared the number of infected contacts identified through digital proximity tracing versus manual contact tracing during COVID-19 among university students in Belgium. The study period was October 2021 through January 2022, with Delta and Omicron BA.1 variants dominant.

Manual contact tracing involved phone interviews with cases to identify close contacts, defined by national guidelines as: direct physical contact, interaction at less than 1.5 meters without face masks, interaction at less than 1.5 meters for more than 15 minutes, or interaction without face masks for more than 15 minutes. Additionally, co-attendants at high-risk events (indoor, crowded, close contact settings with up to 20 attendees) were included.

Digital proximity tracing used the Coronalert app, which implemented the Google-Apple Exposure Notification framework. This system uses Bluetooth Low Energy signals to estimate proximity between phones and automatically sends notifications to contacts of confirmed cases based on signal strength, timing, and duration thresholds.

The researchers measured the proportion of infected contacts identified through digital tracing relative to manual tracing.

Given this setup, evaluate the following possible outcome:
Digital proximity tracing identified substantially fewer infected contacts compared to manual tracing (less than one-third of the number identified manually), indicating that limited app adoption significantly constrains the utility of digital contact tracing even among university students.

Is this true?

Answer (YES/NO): YES